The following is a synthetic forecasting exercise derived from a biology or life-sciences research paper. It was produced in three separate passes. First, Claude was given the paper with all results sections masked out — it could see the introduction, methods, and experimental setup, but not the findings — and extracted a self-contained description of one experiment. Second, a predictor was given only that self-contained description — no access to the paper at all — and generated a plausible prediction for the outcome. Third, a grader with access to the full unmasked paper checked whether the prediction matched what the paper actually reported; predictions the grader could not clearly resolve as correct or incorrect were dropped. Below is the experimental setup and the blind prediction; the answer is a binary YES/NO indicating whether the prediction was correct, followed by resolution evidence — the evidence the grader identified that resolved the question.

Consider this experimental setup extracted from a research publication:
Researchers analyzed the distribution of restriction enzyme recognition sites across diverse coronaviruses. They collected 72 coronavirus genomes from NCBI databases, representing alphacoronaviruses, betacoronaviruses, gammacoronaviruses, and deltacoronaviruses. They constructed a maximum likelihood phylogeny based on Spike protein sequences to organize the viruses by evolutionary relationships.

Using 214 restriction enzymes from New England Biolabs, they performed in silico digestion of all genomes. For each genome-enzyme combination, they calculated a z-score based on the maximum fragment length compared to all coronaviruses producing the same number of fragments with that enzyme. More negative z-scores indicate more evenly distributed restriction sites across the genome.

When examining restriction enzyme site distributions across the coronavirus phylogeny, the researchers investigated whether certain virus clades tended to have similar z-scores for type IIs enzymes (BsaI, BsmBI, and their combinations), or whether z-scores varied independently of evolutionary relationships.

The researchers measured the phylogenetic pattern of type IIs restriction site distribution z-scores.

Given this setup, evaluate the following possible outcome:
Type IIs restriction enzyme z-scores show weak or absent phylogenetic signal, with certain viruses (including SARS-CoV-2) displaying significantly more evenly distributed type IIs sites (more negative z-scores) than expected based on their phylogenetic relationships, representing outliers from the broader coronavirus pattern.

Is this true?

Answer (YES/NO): YES